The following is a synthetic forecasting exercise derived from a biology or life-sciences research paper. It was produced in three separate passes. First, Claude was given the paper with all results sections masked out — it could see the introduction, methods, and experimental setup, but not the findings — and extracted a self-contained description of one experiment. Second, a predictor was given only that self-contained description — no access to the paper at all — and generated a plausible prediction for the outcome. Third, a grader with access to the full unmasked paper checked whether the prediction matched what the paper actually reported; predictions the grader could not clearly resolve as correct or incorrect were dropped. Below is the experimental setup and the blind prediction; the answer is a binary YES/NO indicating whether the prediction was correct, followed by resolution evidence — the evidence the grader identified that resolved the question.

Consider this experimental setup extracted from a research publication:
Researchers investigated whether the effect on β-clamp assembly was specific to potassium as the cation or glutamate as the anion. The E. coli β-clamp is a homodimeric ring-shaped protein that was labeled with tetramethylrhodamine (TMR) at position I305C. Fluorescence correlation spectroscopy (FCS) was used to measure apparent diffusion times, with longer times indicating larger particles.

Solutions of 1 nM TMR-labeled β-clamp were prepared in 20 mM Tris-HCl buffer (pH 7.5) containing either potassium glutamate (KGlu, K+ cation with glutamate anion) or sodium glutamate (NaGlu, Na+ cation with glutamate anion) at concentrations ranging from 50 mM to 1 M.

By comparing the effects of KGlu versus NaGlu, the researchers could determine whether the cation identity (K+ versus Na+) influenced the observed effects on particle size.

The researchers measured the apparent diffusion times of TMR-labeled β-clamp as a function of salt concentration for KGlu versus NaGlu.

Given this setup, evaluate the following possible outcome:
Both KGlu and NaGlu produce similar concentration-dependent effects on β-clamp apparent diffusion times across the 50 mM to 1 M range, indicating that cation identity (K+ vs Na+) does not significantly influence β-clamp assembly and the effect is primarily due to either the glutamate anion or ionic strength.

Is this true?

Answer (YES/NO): YES